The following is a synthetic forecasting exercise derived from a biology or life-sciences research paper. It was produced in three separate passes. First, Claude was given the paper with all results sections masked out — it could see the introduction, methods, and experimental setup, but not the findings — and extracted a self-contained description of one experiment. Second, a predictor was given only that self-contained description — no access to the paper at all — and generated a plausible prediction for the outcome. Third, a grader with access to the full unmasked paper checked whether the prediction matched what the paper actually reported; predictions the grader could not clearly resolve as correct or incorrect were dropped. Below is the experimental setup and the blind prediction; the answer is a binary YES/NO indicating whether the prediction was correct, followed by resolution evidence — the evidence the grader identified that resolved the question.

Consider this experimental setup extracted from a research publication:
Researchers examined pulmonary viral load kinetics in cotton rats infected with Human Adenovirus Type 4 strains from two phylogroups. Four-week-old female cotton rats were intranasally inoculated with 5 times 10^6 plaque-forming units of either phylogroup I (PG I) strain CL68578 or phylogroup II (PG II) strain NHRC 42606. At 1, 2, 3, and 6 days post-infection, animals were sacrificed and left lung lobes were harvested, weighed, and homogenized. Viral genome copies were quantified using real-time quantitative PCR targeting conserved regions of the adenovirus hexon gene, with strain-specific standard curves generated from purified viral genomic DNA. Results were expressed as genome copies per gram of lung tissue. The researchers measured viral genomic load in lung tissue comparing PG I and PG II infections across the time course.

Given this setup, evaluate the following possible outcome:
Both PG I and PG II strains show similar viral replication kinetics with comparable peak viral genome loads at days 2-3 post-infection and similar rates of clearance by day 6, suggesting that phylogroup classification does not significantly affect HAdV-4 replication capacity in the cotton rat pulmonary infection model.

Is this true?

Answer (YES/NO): NO